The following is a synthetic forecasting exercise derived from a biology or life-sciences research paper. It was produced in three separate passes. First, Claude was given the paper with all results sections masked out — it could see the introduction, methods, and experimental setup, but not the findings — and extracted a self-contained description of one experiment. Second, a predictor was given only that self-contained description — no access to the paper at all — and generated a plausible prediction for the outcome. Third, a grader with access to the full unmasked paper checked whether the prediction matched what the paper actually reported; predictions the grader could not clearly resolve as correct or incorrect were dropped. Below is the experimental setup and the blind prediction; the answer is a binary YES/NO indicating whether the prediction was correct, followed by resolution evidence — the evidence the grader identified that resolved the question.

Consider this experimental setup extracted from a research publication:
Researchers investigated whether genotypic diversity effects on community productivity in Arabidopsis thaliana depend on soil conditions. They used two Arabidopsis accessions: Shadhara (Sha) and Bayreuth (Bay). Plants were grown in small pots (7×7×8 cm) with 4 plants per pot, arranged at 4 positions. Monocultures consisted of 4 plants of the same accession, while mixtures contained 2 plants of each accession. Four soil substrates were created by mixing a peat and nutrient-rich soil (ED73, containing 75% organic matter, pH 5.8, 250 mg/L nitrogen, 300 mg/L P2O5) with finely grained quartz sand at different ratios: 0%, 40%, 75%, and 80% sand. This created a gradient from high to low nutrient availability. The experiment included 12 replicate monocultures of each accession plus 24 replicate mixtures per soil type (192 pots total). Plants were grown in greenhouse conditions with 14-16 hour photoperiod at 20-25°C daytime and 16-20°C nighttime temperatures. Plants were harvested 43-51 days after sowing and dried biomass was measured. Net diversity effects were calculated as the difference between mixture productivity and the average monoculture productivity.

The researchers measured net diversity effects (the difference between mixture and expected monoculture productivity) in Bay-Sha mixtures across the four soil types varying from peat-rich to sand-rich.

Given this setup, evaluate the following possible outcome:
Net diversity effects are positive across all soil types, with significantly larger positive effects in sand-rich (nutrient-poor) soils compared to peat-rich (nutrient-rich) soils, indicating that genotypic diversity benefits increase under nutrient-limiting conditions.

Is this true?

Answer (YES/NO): NO